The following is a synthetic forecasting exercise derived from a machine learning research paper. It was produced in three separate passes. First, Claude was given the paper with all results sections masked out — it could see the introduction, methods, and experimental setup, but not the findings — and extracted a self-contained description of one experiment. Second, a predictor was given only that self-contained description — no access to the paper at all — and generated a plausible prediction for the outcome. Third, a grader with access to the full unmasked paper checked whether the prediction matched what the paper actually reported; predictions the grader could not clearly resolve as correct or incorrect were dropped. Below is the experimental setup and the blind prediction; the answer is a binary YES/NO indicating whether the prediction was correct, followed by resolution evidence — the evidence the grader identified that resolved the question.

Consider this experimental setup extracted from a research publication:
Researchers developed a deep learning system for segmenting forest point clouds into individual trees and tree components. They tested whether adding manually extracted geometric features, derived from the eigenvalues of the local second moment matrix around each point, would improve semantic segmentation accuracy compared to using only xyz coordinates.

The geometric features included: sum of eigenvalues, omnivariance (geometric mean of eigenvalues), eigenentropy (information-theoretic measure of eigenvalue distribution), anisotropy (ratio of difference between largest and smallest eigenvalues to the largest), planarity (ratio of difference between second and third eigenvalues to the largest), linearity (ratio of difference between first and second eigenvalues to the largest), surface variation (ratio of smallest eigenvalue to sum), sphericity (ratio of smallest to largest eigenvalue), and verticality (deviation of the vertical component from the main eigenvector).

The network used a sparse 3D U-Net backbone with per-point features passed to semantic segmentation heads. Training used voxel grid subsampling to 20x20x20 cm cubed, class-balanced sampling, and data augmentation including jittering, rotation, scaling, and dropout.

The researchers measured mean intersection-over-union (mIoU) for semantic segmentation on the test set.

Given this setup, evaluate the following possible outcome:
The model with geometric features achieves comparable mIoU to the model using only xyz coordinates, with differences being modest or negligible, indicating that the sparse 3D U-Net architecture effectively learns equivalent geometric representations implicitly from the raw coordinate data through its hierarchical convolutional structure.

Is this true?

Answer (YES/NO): NO